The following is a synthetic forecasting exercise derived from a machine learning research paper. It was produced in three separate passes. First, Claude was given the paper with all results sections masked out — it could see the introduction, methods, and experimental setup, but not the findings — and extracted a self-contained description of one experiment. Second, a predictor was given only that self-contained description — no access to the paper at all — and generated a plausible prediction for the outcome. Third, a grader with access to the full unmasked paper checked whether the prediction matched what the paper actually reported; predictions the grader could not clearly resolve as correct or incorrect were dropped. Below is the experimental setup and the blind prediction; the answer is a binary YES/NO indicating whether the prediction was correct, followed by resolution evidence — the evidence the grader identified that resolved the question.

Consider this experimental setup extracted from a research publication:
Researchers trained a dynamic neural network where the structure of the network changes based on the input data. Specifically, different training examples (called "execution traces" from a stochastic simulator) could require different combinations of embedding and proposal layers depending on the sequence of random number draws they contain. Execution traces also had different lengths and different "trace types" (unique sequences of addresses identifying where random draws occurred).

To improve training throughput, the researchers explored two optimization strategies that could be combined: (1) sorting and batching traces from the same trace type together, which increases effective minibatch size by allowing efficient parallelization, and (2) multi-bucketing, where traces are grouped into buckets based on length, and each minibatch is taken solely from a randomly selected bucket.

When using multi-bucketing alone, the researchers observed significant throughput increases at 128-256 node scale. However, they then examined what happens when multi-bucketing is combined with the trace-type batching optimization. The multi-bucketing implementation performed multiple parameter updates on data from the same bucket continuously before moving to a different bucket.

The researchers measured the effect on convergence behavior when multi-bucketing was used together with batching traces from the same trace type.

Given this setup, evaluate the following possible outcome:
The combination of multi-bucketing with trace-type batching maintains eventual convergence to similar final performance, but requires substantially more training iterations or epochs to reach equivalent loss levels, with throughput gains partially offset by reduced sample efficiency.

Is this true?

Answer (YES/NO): NO